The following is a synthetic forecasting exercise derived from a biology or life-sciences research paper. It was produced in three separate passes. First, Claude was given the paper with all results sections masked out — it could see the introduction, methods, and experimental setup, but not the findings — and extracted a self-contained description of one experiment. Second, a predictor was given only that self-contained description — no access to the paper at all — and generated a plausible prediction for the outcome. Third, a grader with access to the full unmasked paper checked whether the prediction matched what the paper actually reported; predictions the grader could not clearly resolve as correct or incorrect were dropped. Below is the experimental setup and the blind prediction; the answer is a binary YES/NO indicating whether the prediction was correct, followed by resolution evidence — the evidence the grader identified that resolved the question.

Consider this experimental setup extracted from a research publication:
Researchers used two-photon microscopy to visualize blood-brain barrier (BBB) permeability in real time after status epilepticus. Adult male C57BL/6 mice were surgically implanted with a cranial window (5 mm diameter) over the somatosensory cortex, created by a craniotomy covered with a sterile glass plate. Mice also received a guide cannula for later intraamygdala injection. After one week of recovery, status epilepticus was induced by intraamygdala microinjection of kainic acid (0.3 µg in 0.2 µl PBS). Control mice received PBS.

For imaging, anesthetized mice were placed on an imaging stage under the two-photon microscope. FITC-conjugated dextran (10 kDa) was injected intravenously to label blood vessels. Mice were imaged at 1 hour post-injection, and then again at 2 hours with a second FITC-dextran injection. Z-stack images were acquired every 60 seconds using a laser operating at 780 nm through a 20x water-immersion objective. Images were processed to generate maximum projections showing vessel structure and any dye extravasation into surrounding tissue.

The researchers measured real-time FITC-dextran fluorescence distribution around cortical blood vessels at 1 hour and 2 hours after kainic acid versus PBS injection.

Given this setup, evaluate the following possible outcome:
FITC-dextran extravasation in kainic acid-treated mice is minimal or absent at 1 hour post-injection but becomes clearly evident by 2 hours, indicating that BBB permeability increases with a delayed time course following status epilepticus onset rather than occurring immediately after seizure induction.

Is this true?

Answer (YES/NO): NO